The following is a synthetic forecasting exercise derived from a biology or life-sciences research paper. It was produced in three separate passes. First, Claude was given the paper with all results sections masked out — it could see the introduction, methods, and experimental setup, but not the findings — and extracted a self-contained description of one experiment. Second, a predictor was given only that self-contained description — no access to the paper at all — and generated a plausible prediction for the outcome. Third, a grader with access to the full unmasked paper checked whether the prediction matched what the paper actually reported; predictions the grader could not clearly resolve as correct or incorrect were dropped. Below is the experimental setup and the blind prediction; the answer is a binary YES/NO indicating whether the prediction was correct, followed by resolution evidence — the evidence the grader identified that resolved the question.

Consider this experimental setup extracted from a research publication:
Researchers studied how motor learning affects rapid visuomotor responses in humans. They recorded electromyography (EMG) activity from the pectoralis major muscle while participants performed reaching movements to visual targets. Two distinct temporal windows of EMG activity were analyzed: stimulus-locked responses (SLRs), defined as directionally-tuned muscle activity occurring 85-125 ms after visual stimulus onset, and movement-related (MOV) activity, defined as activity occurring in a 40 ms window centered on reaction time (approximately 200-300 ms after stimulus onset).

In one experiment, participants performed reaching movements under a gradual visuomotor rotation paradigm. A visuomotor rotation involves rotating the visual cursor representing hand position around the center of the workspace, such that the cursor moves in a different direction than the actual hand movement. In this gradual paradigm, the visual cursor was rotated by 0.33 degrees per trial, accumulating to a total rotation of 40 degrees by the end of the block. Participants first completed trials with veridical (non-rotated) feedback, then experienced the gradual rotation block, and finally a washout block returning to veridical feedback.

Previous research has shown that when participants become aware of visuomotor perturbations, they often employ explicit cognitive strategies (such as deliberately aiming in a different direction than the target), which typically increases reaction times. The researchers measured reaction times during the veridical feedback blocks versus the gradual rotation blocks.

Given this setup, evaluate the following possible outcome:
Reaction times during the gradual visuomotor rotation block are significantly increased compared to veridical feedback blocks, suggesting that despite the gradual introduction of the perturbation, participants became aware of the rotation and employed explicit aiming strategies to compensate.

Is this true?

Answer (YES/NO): NO